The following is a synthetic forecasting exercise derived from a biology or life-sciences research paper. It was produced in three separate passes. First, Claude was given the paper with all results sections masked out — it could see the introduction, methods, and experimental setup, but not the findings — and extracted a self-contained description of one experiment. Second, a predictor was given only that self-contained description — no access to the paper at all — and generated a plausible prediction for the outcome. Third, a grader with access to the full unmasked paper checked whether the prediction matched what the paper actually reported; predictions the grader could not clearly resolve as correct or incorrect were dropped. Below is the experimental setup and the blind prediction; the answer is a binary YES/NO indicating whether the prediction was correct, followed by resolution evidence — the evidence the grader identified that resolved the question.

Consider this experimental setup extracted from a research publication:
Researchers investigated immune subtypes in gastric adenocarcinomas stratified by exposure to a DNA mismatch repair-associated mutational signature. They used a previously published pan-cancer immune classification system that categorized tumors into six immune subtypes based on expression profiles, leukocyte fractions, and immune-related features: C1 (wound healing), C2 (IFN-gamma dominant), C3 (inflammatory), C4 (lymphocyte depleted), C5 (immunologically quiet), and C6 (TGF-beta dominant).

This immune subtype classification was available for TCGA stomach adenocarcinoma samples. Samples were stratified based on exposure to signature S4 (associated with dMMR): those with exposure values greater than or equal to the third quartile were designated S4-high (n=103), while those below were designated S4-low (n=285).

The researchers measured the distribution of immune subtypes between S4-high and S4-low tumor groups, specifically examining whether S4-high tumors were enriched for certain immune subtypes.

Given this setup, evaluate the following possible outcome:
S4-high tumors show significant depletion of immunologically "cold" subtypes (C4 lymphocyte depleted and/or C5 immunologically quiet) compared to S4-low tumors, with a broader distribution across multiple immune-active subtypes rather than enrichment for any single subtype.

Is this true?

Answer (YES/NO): NO